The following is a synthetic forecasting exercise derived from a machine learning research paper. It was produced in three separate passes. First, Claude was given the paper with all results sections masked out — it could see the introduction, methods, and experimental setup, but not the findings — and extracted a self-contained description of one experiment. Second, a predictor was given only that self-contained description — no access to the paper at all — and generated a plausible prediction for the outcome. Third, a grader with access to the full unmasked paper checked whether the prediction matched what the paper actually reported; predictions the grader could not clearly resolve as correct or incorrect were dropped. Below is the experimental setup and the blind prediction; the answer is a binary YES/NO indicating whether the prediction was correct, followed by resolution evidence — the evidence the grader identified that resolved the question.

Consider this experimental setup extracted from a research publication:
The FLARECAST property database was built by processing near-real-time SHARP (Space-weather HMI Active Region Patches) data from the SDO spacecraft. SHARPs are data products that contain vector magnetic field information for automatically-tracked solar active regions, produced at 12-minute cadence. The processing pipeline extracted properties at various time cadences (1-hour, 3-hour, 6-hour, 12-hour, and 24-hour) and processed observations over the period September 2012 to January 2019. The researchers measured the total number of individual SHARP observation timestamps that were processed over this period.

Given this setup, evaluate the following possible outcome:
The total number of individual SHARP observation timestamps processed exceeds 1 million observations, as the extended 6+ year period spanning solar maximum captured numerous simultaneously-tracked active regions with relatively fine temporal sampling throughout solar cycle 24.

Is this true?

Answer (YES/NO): NO